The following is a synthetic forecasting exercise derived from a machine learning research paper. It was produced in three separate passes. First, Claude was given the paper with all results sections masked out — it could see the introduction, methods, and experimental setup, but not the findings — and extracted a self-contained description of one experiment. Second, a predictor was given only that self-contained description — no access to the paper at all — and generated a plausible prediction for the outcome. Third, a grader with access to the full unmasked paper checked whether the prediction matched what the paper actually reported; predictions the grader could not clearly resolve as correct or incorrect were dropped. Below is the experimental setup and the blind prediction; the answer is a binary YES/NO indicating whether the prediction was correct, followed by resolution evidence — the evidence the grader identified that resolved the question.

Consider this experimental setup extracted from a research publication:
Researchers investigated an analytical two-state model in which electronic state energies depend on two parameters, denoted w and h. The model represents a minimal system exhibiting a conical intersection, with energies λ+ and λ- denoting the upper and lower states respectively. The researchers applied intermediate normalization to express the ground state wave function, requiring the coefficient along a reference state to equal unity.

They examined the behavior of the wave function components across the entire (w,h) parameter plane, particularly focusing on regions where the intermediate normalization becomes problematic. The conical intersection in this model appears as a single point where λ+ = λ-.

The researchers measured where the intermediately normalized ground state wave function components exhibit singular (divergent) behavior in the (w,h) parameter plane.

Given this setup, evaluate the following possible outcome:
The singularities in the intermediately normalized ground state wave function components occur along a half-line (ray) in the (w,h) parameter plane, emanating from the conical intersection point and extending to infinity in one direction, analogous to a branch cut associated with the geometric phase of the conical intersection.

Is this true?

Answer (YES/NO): YES